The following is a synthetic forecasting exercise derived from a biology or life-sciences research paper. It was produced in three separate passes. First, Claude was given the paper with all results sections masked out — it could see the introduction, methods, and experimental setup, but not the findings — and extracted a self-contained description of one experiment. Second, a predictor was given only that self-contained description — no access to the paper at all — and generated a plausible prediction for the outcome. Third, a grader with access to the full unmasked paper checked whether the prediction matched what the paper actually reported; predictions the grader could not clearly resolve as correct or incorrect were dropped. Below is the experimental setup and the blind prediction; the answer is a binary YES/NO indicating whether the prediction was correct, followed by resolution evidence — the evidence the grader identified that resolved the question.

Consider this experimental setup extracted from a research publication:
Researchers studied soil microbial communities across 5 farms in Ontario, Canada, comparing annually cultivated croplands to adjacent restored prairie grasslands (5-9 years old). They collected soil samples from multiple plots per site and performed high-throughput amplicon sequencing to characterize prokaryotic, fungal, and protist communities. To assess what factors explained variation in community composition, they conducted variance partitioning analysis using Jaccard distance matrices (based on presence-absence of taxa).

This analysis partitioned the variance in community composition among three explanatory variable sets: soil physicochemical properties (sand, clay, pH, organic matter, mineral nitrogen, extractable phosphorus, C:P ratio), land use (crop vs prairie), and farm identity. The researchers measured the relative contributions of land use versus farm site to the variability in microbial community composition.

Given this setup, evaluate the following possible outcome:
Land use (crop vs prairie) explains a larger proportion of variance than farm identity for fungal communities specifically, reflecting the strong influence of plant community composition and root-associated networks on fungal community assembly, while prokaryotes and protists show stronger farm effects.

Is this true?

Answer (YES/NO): NO